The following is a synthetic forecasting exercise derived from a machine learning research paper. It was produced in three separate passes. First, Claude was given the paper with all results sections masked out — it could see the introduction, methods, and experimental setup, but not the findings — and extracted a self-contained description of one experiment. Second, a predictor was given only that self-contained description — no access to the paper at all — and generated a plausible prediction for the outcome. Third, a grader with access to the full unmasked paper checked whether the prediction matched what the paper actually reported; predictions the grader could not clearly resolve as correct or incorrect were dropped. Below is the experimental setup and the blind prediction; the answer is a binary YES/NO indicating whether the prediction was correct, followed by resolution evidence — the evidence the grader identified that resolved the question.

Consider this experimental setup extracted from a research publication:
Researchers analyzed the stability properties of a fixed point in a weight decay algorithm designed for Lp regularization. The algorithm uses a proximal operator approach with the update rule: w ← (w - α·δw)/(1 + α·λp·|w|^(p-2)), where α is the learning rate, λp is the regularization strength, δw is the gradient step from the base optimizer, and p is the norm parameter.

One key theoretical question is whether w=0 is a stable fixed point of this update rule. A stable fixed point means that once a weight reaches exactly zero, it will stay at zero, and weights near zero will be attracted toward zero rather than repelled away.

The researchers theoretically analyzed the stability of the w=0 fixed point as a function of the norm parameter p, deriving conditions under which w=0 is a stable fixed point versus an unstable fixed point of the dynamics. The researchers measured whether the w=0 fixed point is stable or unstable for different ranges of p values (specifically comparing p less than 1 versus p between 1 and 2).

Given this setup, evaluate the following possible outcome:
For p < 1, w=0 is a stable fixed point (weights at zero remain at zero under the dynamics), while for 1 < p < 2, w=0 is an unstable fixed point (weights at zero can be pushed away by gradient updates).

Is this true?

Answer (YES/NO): YES